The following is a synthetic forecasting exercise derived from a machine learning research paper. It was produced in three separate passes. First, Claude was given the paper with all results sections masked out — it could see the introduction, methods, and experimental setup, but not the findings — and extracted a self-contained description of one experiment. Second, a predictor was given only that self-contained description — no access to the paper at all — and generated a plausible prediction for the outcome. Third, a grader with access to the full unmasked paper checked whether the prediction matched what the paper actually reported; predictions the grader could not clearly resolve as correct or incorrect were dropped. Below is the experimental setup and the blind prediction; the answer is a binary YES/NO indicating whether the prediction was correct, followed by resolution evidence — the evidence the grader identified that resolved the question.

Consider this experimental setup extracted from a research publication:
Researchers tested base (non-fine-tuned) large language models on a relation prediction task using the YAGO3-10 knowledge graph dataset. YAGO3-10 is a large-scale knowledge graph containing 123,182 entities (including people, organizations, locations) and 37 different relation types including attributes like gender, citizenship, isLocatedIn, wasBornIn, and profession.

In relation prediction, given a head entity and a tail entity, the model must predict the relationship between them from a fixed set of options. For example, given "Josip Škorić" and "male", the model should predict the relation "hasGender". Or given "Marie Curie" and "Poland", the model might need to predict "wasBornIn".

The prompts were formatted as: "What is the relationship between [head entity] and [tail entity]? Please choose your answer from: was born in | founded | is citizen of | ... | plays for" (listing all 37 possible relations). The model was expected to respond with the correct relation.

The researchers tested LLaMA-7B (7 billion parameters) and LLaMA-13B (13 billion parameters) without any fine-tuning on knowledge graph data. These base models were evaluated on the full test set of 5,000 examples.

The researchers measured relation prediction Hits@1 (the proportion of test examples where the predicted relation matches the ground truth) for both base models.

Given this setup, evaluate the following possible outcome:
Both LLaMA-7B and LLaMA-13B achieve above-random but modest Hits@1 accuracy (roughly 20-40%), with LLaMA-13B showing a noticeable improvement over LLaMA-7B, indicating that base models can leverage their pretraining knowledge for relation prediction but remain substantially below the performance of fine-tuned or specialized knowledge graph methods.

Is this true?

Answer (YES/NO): NO